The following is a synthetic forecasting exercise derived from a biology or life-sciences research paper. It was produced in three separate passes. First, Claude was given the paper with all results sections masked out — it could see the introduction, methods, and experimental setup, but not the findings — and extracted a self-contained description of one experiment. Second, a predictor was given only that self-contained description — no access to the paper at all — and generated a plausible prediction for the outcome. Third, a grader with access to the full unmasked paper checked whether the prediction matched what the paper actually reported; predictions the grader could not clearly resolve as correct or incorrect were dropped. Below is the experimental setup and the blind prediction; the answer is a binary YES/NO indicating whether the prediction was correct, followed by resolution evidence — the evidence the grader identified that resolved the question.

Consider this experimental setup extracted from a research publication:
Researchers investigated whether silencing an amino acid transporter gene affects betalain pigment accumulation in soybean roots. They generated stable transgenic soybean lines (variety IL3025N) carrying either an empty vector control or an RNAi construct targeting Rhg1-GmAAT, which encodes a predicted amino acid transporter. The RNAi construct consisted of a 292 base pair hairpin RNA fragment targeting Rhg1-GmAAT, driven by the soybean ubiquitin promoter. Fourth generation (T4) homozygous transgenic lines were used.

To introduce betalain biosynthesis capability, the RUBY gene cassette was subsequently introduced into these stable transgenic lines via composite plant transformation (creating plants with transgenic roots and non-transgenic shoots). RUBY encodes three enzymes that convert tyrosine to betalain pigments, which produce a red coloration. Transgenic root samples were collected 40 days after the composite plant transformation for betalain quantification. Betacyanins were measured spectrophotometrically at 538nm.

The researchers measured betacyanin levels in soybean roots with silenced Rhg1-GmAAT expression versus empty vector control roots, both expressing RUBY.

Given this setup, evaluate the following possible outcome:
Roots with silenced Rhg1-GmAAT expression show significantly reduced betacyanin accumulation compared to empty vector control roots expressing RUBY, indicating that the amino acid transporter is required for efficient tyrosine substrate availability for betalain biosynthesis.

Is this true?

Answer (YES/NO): NO